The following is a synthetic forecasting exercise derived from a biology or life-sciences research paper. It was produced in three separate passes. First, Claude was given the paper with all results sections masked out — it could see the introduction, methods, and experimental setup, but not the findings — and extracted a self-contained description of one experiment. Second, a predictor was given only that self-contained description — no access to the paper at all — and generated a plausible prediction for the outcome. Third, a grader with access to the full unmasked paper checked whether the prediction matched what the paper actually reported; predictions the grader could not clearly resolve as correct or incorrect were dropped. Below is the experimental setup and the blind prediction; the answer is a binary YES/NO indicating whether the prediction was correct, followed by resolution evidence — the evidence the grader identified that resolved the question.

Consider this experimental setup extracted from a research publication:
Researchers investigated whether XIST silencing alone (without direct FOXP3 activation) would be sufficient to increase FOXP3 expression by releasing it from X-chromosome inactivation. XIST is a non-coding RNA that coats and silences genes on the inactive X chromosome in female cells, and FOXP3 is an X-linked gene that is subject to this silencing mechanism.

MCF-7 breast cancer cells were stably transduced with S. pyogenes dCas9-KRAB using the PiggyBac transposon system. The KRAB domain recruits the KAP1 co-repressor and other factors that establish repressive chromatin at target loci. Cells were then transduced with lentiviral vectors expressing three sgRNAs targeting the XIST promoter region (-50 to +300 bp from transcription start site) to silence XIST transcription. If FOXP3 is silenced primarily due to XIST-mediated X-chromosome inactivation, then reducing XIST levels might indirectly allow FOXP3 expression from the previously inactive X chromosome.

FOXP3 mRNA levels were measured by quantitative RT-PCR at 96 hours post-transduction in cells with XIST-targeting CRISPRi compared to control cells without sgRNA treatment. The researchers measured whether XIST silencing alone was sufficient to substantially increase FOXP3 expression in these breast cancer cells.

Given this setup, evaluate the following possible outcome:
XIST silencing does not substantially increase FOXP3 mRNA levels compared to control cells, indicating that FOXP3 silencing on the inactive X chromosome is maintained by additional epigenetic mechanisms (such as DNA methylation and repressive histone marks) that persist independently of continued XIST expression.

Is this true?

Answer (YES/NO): YES